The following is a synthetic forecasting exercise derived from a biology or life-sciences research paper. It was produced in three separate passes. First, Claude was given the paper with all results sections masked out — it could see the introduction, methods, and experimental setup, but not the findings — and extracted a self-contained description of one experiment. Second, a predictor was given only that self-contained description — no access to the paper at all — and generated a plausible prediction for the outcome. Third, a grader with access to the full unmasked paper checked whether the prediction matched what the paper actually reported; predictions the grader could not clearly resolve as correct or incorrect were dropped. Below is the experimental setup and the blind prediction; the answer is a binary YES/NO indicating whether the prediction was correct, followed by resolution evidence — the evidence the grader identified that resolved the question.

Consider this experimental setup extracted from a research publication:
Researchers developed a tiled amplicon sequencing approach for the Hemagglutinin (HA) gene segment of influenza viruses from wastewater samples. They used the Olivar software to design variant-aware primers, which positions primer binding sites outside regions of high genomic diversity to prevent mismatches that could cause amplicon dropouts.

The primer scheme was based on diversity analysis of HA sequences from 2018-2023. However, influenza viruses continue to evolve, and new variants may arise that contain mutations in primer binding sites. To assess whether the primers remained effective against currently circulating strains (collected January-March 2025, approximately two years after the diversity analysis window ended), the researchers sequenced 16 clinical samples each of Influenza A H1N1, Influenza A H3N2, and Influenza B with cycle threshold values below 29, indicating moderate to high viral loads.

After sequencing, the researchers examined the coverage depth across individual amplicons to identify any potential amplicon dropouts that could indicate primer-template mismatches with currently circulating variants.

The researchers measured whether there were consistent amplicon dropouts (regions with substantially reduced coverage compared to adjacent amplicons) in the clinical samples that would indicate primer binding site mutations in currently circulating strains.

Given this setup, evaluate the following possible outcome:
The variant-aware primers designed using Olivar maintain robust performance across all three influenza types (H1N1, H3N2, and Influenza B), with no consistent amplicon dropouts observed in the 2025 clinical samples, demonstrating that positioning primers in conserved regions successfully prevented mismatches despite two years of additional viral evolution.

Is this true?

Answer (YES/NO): NO